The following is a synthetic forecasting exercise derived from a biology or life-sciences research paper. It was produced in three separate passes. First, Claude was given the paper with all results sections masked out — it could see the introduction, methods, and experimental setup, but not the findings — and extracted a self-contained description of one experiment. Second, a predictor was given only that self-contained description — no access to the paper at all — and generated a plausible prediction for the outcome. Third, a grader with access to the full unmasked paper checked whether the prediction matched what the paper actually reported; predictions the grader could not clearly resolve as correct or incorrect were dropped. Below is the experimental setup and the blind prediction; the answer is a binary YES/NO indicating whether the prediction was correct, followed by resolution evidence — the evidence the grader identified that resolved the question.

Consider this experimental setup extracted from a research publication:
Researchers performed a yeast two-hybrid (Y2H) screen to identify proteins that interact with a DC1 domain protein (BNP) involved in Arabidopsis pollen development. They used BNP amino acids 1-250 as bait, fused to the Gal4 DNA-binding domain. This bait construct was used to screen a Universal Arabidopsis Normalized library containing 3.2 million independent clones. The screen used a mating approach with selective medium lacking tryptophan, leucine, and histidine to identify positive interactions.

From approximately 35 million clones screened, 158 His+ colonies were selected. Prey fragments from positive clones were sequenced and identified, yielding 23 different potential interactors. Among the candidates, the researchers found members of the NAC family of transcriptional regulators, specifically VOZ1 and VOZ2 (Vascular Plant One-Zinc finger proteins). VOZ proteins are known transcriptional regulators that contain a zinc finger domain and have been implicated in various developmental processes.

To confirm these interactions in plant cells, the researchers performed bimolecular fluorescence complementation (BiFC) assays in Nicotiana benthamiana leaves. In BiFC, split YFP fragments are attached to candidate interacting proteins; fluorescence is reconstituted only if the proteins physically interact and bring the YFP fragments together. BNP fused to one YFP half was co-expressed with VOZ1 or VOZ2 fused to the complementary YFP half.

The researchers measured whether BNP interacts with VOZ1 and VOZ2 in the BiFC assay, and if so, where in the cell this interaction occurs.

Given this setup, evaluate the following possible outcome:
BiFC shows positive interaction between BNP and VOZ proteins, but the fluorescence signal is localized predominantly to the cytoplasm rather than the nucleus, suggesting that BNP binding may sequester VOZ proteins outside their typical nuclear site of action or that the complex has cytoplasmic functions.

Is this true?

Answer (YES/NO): YES